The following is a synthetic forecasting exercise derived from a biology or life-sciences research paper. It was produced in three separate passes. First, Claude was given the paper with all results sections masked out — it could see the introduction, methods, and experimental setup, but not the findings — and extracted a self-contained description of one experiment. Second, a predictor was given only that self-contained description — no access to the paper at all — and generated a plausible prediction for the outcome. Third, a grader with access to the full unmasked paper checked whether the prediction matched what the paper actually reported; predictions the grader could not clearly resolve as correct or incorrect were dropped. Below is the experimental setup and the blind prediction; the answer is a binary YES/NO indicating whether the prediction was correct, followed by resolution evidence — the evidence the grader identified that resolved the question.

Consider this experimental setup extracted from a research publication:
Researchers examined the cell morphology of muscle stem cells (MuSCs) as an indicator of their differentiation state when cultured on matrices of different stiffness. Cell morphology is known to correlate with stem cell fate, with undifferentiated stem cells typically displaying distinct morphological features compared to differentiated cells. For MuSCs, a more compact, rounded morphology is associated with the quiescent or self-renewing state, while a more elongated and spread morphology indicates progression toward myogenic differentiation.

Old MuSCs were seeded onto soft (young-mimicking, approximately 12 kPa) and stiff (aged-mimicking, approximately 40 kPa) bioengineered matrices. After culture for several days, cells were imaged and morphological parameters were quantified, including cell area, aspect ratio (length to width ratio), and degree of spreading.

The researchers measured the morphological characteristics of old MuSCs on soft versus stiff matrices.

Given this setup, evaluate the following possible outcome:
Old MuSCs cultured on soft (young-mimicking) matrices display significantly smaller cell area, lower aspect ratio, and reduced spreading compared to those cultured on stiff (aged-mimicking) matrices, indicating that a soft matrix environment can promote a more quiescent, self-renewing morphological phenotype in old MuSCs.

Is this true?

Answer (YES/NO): NO